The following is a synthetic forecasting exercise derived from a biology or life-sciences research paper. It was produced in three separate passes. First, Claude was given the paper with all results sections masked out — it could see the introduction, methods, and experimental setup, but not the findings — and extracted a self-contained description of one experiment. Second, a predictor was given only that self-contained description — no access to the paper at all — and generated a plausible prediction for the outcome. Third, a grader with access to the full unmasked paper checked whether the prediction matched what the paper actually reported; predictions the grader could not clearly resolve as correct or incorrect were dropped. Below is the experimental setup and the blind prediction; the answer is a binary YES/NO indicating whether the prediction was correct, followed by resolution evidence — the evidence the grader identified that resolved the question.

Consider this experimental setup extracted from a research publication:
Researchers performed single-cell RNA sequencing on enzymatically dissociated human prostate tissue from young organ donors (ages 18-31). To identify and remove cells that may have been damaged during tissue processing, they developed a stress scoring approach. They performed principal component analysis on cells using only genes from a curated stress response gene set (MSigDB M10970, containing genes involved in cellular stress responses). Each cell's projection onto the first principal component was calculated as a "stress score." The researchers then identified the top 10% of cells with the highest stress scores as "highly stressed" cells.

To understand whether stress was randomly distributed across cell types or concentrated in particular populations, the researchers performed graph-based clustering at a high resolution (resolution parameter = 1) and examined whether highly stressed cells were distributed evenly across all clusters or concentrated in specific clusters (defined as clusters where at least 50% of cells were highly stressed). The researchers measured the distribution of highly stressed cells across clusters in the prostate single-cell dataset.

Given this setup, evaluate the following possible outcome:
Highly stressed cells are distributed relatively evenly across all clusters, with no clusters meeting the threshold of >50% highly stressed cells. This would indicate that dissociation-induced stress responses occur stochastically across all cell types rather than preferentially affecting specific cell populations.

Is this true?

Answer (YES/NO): NO